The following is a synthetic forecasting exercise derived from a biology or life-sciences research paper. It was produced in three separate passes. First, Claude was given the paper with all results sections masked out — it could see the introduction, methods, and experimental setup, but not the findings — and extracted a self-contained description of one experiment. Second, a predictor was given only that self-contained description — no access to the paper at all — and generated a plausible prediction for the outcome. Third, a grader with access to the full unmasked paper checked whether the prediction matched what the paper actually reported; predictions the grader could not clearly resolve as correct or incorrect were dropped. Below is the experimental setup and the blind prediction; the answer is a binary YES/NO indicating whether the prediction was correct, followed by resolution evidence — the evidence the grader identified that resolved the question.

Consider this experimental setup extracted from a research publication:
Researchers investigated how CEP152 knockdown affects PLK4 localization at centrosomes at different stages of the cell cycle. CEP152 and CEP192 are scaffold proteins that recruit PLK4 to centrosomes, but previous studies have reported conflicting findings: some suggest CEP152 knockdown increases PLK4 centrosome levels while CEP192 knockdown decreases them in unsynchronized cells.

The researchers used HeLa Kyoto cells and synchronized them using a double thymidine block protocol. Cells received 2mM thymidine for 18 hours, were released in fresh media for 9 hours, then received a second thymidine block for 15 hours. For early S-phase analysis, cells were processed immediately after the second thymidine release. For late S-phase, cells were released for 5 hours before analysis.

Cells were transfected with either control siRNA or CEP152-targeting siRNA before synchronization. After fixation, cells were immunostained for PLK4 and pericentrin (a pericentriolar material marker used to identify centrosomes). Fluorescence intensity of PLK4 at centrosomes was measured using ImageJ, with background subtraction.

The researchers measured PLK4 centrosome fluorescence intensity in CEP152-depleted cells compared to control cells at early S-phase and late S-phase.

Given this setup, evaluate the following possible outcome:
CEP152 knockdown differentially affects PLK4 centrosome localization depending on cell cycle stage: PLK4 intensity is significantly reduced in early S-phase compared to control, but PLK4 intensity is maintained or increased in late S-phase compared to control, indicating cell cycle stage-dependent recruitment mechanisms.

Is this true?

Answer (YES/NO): NO